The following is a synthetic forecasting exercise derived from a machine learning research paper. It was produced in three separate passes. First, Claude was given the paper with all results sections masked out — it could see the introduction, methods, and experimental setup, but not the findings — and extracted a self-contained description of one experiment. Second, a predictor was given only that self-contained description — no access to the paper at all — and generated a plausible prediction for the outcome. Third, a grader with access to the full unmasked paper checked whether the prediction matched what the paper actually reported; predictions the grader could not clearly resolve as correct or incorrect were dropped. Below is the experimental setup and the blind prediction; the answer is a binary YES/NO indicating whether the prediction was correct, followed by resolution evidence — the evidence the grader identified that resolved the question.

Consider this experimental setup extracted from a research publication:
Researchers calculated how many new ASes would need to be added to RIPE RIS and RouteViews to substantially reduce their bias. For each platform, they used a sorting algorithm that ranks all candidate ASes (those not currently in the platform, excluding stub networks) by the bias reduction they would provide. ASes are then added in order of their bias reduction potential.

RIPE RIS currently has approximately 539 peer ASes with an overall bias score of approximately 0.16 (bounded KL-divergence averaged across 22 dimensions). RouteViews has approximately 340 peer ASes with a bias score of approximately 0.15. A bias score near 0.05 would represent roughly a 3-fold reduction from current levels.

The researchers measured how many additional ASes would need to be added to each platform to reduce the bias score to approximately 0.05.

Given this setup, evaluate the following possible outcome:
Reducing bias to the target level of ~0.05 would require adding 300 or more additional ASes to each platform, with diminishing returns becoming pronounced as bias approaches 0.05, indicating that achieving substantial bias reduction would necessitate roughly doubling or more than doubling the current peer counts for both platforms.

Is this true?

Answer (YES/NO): NO